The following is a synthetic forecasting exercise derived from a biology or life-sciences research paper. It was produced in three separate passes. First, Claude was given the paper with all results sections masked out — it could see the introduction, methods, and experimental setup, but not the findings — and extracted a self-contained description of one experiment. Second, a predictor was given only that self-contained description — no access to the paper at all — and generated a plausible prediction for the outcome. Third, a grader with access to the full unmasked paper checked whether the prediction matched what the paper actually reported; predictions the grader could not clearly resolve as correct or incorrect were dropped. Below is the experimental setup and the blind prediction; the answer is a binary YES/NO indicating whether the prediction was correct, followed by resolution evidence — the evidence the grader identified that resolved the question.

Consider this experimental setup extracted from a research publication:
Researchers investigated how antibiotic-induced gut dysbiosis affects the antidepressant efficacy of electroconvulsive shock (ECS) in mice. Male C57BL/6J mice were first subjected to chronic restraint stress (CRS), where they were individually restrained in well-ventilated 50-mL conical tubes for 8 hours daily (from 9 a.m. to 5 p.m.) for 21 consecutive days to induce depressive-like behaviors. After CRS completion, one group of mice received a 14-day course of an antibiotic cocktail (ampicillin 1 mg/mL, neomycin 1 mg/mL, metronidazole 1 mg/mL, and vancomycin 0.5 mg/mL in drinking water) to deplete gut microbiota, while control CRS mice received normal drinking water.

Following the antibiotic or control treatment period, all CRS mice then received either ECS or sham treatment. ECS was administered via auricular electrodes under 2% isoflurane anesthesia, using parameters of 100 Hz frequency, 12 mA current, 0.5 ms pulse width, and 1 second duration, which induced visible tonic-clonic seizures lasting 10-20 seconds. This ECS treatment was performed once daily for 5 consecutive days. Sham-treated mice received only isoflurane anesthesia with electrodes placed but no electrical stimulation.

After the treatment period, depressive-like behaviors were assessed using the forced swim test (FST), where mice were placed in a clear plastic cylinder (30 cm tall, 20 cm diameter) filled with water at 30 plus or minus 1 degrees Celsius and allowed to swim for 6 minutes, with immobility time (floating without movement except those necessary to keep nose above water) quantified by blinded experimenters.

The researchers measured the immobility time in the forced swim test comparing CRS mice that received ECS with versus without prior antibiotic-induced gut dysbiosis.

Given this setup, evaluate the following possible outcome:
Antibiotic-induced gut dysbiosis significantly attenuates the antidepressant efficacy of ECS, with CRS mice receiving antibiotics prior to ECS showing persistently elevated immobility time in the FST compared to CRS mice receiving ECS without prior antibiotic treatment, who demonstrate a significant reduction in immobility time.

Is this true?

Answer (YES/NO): YES